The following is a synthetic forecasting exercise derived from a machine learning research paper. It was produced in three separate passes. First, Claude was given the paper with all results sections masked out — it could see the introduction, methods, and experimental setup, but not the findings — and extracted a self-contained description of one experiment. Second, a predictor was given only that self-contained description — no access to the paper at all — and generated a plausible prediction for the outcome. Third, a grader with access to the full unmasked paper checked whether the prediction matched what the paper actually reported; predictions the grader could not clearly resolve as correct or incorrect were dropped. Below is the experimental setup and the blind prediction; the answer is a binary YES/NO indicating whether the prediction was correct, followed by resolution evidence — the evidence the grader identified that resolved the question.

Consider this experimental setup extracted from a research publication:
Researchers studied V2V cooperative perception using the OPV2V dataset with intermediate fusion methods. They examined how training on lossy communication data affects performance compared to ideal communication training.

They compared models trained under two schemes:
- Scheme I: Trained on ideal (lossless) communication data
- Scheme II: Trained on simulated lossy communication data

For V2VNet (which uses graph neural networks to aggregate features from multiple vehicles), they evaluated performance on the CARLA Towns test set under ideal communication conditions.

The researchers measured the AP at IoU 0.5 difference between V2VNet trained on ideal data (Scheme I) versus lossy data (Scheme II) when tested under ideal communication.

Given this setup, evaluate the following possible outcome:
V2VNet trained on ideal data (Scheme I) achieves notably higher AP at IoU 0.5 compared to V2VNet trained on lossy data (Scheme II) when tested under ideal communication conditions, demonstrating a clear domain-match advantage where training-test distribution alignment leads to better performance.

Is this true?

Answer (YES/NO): YES